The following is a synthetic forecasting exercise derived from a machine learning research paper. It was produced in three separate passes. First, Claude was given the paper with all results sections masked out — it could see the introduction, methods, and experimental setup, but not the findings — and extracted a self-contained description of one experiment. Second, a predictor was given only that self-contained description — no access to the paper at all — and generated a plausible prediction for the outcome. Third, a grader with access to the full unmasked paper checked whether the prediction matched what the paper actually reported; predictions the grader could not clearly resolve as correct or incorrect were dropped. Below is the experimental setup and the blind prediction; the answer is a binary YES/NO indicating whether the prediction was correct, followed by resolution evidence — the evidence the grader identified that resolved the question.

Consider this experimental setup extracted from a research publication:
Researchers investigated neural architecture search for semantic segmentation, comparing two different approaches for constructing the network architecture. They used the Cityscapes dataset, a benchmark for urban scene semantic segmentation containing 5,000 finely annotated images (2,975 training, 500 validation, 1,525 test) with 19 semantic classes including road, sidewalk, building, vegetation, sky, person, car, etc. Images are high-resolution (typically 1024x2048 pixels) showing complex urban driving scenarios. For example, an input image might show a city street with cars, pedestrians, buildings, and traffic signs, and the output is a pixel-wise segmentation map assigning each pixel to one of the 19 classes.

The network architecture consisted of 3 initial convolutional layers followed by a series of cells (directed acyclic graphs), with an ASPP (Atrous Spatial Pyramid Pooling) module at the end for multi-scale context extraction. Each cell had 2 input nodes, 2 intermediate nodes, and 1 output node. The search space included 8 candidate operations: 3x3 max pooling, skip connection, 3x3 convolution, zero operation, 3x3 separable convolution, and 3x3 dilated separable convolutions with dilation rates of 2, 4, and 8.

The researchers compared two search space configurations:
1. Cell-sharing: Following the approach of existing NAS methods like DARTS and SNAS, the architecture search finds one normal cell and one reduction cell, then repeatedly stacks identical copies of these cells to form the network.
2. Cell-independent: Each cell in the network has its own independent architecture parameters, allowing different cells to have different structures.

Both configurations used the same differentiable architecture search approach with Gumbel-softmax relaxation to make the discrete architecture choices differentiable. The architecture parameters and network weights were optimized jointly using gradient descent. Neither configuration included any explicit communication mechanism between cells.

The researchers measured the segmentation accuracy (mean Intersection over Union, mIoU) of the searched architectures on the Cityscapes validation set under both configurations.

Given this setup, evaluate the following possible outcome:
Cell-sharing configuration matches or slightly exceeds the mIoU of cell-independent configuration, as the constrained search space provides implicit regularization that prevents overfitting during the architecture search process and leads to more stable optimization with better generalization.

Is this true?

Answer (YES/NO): NO